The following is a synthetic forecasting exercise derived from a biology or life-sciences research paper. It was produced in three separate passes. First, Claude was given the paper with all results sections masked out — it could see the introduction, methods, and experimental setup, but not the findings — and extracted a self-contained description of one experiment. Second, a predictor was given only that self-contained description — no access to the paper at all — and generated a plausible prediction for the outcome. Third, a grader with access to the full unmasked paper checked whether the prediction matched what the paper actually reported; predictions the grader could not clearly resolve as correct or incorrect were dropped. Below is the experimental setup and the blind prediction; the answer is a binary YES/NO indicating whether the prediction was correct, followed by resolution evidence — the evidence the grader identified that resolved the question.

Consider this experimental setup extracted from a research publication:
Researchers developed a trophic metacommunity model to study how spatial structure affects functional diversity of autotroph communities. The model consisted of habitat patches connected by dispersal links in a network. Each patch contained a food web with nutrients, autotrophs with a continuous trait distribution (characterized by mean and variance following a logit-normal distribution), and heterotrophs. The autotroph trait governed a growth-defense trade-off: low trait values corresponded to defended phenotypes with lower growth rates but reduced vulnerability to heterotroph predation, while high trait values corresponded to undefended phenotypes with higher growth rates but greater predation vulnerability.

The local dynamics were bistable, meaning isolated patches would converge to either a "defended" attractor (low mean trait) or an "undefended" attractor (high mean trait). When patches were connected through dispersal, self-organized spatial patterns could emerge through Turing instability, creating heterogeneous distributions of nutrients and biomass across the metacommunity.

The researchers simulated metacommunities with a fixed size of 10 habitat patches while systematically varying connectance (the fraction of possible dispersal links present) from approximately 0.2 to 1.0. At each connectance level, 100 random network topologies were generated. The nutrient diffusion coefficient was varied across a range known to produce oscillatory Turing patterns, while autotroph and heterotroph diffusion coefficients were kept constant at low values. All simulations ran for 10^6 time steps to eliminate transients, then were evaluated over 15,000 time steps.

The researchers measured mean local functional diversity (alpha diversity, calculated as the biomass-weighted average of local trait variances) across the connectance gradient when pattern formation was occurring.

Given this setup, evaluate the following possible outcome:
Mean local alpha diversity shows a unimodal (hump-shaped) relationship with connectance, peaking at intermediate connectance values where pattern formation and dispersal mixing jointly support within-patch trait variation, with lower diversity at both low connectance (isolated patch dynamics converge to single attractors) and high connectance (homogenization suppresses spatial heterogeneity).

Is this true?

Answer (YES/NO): NO